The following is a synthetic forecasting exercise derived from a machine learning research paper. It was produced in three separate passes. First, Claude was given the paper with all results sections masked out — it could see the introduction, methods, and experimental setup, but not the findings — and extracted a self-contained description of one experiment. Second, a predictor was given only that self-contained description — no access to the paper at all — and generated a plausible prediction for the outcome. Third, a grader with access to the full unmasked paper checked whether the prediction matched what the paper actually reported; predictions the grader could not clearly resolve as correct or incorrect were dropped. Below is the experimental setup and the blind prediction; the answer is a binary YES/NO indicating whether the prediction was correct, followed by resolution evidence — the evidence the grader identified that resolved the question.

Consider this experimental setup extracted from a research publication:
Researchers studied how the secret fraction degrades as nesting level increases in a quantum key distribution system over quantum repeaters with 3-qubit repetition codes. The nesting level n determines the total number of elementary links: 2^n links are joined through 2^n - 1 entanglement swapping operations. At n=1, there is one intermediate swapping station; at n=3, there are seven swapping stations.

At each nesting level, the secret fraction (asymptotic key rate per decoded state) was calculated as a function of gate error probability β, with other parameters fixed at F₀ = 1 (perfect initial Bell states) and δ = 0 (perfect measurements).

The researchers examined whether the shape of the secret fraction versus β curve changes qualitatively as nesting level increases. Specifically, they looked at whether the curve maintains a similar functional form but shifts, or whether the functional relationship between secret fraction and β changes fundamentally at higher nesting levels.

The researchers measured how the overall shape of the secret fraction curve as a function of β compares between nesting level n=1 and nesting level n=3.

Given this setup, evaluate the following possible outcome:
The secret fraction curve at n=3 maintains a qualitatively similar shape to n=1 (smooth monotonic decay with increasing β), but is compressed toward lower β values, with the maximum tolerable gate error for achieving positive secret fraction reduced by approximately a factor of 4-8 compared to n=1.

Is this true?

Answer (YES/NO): NO